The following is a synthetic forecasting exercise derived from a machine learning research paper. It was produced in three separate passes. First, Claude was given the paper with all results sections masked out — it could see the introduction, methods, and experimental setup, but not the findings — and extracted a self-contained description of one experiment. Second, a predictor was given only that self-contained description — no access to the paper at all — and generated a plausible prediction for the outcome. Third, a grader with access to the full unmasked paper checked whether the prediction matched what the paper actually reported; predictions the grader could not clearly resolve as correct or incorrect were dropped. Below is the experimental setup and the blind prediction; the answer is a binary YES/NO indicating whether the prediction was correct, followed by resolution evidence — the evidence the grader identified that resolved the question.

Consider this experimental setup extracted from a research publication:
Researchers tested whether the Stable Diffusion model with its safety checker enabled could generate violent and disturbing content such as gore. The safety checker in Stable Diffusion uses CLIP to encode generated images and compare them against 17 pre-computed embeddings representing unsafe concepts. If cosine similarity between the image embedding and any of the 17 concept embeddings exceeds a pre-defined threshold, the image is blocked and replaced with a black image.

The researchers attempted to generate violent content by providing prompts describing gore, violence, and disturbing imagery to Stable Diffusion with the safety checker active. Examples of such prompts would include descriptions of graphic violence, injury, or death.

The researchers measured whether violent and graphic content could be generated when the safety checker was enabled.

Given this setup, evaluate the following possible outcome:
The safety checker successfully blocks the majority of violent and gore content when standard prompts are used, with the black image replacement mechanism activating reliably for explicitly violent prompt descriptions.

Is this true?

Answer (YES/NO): NO